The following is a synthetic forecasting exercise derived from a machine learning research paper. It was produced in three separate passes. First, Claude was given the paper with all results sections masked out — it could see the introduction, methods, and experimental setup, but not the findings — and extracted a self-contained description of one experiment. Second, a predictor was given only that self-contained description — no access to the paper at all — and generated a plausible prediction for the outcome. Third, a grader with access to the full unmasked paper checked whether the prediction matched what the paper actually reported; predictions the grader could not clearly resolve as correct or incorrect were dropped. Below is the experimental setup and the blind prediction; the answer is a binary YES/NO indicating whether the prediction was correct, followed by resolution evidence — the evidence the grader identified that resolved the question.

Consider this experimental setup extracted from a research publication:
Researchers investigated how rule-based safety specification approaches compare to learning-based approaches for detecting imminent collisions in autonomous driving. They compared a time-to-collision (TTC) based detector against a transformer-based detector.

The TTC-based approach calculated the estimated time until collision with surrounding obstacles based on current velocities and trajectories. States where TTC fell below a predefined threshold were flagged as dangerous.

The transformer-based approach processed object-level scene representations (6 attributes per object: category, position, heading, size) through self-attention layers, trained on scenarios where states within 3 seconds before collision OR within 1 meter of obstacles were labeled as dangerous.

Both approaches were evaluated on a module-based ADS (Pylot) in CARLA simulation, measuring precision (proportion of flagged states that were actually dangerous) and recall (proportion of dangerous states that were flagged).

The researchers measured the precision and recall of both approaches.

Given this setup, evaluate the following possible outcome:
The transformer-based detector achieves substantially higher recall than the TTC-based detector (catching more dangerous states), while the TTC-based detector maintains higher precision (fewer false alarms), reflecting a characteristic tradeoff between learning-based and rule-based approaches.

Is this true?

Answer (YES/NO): YES